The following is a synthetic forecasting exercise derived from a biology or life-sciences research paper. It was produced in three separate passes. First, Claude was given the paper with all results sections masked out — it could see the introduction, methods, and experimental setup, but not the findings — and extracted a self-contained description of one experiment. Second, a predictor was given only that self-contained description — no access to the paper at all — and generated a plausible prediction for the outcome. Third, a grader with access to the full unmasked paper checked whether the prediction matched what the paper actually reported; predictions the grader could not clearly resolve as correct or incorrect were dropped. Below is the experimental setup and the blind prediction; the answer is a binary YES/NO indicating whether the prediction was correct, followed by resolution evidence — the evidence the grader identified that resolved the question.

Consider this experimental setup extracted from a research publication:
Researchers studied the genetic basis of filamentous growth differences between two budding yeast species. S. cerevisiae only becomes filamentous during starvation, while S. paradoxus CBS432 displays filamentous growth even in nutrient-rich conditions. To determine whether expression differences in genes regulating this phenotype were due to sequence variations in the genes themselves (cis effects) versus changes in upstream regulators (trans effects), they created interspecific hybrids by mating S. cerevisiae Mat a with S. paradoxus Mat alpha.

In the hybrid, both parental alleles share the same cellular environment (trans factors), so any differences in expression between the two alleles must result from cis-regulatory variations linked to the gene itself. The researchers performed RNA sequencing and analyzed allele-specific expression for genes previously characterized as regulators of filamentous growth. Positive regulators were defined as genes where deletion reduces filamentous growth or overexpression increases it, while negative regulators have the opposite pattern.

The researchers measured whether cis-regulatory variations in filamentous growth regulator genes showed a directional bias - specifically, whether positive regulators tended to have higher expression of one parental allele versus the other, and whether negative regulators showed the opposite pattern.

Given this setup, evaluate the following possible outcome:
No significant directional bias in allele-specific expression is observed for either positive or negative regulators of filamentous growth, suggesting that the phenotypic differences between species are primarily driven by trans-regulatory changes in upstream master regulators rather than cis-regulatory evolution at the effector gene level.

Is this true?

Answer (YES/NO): NO